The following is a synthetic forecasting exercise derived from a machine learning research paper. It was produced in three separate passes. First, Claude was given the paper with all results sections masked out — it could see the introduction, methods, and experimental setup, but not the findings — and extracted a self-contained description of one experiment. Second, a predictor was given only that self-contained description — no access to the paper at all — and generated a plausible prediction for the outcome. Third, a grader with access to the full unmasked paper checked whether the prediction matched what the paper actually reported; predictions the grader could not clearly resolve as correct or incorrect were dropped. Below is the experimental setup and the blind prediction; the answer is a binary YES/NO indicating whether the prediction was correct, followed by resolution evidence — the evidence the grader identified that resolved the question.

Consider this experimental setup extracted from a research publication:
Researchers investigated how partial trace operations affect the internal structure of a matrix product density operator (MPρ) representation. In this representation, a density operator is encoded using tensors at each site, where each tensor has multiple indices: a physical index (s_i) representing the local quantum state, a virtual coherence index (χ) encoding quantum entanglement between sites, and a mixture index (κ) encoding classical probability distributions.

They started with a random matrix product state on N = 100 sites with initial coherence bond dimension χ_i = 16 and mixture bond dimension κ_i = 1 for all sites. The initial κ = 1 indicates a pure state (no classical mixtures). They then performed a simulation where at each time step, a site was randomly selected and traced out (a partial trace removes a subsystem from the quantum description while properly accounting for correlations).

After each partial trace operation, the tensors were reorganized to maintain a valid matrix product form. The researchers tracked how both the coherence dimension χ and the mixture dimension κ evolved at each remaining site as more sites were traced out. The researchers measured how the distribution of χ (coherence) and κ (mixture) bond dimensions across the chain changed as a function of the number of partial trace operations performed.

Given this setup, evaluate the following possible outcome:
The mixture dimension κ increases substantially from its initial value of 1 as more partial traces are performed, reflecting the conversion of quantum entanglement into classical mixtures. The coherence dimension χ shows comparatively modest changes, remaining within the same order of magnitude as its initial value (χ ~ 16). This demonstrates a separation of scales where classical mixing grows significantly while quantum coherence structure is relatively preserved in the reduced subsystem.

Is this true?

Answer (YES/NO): YES